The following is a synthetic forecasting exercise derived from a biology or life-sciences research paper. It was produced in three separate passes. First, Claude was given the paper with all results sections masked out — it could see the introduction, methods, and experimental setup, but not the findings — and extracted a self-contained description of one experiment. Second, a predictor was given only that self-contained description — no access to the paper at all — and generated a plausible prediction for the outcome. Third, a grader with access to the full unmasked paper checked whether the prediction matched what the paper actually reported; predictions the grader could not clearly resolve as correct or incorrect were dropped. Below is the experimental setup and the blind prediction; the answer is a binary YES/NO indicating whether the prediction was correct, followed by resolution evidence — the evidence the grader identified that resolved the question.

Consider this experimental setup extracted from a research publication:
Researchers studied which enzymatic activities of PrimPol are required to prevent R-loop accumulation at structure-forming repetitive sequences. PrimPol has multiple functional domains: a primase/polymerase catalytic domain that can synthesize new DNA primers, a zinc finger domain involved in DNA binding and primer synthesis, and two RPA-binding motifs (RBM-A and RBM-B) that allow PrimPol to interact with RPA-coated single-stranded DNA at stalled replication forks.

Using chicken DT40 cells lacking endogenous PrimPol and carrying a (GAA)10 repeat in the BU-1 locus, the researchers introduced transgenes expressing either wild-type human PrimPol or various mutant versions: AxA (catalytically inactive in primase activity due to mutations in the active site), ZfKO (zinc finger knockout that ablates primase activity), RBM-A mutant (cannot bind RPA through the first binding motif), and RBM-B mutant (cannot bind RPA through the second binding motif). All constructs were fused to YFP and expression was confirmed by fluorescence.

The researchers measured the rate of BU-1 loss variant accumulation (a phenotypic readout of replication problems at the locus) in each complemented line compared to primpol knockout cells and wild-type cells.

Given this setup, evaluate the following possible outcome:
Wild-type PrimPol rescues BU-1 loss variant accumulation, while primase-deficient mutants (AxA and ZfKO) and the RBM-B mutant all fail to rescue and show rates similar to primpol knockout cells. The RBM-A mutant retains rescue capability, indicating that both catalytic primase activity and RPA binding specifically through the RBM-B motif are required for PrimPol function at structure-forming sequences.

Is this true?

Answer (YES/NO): NO